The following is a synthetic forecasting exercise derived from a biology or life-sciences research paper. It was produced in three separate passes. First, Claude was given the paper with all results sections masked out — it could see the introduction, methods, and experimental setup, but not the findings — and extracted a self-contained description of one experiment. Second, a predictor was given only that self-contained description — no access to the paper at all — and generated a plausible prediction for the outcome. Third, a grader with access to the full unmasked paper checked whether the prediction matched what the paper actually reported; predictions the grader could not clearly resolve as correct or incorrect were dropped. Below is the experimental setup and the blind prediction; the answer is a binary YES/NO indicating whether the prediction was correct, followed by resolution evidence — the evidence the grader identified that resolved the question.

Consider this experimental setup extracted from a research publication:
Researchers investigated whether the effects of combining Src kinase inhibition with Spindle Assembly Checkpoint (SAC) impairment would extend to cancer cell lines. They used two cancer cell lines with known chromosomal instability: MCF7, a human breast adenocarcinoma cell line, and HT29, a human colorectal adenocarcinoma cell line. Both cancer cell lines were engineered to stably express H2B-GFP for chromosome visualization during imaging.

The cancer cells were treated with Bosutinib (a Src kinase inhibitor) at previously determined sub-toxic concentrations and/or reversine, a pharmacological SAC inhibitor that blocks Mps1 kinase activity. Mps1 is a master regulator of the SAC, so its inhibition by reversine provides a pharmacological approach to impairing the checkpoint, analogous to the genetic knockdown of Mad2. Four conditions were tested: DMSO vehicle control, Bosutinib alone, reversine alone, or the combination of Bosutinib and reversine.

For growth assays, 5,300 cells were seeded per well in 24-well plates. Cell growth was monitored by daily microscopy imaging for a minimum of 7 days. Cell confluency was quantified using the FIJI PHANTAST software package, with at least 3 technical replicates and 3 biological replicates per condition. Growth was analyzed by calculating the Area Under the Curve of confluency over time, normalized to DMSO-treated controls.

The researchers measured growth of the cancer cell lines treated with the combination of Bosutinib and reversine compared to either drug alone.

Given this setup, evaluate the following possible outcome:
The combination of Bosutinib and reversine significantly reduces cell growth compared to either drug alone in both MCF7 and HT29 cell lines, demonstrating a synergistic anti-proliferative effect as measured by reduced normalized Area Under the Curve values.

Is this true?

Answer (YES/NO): NO